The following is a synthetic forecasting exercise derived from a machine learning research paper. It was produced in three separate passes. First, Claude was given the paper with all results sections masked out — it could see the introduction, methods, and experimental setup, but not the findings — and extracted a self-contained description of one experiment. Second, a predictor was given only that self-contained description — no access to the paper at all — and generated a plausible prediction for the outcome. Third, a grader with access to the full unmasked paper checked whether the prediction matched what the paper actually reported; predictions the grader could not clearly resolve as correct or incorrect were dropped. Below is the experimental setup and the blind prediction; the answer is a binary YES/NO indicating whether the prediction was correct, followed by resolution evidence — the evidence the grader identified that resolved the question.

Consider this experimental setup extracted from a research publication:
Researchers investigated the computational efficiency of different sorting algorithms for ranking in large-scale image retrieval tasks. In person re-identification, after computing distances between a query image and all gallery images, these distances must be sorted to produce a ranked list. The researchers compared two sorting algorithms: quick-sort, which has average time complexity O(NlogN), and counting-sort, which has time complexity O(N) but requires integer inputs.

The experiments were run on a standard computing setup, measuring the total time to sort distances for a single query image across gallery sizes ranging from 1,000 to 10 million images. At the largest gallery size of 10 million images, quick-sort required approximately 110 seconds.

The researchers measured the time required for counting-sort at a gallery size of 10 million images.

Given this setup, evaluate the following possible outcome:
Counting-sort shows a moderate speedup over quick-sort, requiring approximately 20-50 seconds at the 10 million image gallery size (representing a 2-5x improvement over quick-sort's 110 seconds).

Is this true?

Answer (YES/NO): NO